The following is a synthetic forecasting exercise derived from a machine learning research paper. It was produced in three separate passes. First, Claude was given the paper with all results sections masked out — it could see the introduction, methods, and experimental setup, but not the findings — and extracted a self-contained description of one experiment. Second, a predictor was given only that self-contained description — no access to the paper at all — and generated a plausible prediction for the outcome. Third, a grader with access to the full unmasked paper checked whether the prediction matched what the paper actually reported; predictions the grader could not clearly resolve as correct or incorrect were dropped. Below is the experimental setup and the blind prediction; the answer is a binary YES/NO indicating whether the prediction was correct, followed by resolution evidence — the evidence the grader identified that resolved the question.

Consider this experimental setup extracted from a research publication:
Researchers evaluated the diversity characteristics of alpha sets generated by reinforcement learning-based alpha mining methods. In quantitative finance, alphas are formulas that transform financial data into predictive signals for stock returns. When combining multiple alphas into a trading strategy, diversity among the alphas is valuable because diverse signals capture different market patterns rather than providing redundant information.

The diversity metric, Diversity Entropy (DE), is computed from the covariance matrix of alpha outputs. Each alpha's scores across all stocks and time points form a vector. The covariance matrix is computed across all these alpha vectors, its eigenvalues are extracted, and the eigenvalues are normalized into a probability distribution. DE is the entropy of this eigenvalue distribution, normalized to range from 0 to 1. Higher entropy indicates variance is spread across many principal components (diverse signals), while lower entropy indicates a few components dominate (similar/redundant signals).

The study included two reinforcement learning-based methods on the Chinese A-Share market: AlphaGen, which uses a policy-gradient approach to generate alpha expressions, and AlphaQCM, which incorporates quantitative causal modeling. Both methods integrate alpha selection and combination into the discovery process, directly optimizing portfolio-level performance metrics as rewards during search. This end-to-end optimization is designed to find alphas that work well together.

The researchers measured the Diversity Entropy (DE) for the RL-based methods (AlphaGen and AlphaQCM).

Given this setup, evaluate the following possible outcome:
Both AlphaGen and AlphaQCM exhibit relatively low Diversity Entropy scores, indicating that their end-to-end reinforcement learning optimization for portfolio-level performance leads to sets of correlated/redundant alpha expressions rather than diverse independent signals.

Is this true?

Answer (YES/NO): YES